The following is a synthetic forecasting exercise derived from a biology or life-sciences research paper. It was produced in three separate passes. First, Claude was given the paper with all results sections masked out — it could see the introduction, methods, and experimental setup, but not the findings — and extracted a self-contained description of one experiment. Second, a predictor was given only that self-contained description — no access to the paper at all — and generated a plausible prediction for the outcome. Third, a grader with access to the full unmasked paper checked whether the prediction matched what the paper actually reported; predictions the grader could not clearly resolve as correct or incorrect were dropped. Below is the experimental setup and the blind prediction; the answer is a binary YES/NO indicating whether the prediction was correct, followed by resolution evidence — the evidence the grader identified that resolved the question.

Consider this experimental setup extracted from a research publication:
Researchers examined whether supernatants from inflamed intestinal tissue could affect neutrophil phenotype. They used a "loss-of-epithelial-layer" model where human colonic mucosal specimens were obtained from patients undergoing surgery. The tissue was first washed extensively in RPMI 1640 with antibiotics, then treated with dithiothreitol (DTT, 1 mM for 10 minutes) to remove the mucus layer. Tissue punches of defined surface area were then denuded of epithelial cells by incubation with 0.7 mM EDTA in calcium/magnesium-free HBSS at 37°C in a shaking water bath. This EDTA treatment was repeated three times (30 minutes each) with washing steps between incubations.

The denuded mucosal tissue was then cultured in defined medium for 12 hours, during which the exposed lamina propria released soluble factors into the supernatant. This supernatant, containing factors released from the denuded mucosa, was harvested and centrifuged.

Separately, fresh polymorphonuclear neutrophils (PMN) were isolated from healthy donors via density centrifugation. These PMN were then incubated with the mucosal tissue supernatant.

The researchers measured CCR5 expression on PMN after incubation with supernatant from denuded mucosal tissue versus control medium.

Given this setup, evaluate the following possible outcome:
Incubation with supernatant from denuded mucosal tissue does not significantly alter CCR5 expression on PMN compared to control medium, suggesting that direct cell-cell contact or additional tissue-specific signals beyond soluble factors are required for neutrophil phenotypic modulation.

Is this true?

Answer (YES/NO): NO